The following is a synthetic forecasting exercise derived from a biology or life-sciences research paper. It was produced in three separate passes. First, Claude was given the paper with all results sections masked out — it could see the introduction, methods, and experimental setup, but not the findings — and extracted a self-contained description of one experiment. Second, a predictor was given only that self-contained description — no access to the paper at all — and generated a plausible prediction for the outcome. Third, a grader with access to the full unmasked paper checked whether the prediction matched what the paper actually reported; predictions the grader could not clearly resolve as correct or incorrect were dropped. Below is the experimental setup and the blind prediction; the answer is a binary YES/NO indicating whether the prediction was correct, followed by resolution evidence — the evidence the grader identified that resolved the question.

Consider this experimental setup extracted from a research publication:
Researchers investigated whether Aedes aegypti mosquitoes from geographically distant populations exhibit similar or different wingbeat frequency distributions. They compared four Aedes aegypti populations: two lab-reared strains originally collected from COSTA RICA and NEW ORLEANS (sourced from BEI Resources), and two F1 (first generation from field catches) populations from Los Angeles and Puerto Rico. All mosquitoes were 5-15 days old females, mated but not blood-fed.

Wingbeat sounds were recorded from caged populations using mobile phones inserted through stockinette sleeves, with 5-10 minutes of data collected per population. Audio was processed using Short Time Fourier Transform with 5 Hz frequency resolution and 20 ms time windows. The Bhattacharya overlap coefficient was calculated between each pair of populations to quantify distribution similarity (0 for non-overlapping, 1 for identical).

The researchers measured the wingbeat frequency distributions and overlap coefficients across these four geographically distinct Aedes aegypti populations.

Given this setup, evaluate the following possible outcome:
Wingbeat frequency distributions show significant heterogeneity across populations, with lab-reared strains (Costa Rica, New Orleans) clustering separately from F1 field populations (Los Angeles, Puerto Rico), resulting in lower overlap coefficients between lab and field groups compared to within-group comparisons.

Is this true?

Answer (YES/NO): NO